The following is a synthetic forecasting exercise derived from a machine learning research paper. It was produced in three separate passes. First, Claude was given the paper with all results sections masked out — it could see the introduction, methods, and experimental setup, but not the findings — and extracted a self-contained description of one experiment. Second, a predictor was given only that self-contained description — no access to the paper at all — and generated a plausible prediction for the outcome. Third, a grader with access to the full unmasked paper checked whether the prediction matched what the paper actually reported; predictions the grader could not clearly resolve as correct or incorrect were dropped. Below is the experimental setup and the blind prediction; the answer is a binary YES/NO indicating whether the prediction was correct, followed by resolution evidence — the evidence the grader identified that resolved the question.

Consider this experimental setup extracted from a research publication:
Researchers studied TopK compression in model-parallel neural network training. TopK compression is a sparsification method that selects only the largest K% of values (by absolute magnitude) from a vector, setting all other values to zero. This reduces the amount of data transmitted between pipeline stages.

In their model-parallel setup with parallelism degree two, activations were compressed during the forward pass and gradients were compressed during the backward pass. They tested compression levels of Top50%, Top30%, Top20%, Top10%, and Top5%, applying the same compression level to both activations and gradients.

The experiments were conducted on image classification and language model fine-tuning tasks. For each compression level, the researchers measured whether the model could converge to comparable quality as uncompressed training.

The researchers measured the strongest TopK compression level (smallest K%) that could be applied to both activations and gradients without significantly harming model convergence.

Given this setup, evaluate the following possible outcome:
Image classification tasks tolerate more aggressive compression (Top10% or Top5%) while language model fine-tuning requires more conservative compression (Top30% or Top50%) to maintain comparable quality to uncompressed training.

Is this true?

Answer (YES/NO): NO